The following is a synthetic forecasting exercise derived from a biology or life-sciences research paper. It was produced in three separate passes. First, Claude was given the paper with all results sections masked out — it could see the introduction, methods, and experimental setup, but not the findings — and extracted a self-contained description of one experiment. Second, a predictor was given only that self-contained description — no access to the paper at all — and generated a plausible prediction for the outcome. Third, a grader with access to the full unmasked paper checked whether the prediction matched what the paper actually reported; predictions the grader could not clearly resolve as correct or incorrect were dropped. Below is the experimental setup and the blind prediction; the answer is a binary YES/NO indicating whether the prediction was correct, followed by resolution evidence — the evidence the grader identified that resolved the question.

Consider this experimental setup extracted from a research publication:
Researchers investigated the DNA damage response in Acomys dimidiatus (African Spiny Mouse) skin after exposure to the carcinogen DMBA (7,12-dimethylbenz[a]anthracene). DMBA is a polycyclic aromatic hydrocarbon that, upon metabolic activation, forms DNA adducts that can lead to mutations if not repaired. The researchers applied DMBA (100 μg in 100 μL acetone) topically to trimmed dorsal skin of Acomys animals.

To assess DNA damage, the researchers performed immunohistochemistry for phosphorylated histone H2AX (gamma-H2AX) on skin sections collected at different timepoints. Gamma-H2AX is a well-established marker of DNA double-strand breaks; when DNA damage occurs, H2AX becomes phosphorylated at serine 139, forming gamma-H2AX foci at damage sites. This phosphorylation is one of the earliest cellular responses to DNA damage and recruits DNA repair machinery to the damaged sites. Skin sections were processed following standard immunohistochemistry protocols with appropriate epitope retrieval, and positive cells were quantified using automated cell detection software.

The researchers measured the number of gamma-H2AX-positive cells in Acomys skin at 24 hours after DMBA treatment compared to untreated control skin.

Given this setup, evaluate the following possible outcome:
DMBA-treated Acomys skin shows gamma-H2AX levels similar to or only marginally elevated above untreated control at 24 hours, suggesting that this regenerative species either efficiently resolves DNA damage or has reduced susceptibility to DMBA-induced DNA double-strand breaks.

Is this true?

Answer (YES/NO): NO